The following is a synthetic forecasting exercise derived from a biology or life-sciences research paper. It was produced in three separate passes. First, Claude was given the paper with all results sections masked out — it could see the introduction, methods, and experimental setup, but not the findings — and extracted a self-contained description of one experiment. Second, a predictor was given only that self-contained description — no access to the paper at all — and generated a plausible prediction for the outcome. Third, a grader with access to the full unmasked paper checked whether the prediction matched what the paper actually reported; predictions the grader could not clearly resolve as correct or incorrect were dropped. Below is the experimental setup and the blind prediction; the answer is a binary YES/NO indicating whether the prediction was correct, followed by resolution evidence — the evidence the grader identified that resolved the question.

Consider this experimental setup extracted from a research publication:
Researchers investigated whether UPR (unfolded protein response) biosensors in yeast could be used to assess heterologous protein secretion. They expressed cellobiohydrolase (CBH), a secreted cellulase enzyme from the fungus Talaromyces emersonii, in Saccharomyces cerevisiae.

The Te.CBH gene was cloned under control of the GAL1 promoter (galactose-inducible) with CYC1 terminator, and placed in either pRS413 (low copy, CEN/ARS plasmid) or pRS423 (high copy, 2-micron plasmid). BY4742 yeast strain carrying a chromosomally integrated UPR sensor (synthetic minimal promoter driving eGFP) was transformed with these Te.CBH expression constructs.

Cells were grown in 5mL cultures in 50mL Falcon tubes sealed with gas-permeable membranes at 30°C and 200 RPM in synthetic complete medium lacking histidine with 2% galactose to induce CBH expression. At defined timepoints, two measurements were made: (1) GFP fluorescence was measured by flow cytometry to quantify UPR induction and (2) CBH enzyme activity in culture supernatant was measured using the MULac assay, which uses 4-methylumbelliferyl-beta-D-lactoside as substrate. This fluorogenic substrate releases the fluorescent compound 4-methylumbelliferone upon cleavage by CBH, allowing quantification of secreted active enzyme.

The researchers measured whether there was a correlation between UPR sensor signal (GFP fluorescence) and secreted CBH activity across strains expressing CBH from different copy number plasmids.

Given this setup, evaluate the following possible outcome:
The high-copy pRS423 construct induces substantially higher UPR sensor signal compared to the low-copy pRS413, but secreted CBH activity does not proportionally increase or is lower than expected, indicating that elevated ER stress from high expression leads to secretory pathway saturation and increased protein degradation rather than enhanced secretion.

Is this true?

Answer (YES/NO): NO